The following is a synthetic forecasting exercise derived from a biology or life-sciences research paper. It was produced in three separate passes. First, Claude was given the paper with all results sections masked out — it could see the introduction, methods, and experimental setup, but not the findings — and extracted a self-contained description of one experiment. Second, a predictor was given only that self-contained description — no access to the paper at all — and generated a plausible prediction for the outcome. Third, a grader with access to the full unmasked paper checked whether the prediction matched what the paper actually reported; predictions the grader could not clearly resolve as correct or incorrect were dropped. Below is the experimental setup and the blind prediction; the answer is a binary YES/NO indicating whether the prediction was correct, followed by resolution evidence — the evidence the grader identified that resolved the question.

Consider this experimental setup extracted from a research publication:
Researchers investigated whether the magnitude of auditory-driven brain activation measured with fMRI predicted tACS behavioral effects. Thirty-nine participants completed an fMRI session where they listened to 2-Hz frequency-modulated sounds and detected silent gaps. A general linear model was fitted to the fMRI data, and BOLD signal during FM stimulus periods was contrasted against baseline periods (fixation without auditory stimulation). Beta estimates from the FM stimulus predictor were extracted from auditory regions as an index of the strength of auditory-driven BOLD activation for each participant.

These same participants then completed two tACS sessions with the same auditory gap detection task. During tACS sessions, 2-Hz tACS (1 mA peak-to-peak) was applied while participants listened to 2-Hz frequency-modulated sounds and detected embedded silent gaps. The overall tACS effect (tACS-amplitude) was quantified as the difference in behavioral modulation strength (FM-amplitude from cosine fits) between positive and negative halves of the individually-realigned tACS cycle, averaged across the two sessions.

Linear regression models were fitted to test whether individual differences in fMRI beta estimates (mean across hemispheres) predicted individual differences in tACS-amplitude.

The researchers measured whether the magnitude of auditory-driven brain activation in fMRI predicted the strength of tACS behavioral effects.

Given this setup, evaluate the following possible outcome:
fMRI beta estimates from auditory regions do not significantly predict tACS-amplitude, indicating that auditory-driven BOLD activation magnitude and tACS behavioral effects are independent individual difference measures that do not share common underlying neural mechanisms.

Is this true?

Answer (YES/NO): YES